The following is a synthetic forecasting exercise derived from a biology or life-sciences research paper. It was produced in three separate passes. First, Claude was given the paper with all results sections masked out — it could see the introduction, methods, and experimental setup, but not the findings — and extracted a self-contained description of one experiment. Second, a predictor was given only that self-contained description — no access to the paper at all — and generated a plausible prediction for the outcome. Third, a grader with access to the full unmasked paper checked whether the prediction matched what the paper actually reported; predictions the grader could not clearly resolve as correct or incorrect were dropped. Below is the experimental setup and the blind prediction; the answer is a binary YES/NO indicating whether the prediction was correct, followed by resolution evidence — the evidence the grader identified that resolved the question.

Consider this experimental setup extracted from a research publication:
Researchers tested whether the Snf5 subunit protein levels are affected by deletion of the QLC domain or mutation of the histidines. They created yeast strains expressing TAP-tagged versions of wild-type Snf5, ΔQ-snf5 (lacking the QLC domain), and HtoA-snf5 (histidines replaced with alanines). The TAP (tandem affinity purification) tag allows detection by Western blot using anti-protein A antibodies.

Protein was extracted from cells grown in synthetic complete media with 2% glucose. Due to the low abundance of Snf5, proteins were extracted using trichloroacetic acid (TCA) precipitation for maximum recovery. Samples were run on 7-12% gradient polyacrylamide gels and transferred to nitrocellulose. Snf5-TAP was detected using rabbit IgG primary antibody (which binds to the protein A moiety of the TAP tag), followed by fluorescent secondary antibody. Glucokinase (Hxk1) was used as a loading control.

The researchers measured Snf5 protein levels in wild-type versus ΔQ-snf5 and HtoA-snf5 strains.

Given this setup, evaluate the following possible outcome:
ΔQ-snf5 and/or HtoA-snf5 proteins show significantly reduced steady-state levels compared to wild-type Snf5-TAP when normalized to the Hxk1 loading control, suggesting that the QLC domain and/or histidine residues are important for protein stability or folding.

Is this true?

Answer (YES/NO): NO